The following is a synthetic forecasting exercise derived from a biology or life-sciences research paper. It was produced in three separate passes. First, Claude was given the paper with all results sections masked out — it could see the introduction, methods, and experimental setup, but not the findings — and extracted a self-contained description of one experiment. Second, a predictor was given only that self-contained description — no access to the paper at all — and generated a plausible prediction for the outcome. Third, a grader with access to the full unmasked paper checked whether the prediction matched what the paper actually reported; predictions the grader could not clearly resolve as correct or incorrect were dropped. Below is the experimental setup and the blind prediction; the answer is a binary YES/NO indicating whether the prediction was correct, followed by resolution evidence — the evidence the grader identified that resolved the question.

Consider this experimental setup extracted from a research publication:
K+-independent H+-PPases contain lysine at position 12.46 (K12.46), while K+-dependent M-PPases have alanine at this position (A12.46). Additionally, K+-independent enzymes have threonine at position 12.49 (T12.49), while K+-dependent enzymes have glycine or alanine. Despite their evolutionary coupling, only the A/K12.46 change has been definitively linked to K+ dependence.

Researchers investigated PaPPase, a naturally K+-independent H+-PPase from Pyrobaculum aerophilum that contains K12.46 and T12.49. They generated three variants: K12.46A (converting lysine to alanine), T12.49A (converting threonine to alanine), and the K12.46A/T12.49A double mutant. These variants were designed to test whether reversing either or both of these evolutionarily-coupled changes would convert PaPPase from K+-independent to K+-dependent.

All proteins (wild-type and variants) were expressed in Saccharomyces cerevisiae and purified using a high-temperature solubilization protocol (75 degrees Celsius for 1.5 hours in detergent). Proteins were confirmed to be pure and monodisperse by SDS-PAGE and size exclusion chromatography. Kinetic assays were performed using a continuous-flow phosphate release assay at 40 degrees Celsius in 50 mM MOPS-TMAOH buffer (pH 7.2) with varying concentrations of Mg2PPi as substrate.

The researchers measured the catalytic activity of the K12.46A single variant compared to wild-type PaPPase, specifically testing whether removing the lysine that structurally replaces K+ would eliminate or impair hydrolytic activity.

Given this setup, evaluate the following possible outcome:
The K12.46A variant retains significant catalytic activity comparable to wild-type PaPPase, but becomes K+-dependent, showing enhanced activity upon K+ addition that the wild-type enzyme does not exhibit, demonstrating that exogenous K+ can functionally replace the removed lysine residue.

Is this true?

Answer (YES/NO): YES